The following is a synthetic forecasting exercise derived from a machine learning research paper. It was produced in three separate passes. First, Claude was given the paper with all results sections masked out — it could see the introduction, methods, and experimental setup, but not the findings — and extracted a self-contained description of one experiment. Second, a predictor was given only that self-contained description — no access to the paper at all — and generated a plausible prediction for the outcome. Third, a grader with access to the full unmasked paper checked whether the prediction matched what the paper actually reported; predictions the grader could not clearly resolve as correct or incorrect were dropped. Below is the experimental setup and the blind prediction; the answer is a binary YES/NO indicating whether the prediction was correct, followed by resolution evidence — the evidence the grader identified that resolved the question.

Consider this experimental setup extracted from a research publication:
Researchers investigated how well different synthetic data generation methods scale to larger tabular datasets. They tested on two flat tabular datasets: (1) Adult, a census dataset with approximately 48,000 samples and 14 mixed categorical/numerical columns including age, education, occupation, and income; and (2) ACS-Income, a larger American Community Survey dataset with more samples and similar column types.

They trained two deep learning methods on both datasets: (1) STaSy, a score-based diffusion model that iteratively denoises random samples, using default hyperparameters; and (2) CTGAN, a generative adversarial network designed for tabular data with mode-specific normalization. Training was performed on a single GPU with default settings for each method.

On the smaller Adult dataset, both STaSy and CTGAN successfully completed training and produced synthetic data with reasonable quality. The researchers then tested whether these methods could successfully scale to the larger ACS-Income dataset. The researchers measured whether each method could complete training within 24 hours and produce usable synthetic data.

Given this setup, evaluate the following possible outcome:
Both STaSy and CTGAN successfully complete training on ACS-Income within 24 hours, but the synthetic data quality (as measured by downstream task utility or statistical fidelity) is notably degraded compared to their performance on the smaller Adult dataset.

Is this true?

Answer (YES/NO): NO